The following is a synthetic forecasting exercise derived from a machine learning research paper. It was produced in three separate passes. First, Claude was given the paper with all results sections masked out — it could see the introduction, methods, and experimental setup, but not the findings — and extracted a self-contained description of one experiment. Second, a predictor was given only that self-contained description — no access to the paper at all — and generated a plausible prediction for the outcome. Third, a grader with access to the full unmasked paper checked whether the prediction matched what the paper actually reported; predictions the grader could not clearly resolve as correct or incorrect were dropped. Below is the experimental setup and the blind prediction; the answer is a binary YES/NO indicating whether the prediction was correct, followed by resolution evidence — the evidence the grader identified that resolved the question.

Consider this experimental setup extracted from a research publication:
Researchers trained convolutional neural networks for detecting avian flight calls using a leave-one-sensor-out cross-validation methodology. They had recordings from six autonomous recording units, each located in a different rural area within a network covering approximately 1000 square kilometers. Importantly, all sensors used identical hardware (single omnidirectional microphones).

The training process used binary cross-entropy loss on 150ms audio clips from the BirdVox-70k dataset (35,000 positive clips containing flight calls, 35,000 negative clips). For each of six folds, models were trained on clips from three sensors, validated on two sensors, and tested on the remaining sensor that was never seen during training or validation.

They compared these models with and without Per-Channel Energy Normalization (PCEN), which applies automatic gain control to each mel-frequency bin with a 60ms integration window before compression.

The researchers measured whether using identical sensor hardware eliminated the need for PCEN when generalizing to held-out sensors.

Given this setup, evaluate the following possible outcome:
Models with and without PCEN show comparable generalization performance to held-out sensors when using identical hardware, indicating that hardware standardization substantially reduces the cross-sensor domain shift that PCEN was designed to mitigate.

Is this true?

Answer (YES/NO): NO